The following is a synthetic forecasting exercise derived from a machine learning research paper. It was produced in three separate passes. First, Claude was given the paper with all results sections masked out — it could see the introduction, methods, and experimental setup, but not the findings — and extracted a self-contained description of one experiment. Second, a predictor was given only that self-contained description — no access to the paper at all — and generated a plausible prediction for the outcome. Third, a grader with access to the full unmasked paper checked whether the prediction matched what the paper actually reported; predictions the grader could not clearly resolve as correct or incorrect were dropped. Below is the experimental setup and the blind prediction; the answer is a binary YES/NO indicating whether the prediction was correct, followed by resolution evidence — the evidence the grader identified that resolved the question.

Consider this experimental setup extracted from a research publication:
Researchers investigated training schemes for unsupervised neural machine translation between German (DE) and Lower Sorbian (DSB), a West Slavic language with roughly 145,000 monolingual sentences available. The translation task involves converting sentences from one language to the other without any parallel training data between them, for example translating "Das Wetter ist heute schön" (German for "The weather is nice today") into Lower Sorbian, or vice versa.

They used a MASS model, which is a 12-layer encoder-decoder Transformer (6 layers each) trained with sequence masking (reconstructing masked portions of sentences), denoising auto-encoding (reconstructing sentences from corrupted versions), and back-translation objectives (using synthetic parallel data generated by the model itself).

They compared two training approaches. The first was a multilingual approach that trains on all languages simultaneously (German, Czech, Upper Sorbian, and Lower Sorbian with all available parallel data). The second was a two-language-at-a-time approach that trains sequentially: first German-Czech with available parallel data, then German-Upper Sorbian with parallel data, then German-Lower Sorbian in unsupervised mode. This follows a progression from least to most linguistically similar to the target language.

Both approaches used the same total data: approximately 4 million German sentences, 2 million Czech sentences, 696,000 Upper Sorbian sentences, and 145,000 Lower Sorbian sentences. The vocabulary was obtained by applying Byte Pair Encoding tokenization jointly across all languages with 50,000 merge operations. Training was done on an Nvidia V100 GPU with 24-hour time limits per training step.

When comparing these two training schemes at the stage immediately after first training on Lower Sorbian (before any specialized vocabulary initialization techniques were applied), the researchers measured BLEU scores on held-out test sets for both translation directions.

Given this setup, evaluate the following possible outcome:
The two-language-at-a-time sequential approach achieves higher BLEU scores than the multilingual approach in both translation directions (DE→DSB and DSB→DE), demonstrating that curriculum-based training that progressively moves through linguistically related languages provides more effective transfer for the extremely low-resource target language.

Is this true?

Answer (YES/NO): NO